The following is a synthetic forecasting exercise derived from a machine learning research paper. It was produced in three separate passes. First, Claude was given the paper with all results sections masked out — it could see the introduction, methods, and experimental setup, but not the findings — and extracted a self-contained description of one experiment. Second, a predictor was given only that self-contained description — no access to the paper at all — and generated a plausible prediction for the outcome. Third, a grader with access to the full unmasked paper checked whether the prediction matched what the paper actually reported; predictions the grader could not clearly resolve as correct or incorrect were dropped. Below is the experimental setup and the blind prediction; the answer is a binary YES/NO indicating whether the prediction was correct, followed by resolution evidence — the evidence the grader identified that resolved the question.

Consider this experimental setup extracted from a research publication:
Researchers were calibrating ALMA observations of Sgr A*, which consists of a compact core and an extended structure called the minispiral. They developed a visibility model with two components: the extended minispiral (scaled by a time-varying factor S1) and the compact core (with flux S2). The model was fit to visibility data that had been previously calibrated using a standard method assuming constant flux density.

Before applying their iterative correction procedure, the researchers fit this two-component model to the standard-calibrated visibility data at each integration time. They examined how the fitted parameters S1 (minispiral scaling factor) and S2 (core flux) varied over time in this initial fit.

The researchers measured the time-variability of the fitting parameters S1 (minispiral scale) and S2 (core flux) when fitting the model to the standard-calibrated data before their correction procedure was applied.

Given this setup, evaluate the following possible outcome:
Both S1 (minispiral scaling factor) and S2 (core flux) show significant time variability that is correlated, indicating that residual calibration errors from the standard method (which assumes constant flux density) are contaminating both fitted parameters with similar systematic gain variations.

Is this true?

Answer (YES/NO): NO